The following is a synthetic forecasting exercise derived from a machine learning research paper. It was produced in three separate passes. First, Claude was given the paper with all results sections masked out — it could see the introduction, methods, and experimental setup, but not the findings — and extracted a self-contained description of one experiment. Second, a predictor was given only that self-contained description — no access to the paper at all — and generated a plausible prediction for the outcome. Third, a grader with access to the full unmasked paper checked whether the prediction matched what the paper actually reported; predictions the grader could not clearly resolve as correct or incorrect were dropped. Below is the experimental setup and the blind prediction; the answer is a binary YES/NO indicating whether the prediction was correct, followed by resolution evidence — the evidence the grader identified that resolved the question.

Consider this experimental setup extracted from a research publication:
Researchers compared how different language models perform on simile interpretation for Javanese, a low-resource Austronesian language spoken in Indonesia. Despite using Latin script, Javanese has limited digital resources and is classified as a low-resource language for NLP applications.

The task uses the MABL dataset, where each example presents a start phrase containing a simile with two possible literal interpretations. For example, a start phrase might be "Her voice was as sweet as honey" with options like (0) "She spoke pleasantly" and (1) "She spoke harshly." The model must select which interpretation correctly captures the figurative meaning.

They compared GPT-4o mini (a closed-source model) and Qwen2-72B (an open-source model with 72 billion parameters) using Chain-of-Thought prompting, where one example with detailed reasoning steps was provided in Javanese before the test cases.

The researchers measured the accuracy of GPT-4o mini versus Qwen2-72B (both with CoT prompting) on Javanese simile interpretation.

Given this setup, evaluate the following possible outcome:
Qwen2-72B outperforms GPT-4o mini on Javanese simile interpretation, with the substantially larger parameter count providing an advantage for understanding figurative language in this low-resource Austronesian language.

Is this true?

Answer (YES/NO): NO